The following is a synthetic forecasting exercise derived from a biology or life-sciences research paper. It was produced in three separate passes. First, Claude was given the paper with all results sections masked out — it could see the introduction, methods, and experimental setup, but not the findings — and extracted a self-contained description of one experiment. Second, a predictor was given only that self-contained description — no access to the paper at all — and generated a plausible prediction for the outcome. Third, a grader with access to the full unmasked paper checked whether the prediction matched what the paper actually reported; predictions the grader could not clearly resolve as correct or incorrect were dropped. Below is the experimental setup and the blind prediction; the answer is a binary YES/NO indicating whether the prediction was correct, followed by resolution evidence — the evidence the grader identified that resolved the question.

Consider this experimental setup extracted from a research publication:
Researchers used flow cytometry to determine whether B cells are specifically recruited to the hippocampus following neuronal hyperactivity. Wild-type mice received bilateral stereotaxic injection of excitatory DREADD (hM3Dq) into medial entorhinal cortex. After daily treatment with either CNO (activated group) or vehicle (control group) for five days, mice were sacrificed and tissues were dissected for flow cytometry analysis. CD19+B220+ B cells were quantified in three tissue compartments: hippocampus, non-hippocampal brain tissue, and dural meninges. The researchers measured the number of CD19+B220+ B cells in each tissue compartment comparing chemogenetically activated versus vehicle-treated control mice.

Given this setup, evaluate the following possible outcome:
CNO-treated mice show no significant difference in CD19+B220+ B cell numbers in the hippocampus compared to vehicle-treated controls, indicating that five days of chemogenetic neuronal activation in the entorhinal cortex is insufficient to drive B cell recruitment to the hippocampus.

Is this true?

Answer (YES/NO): NO